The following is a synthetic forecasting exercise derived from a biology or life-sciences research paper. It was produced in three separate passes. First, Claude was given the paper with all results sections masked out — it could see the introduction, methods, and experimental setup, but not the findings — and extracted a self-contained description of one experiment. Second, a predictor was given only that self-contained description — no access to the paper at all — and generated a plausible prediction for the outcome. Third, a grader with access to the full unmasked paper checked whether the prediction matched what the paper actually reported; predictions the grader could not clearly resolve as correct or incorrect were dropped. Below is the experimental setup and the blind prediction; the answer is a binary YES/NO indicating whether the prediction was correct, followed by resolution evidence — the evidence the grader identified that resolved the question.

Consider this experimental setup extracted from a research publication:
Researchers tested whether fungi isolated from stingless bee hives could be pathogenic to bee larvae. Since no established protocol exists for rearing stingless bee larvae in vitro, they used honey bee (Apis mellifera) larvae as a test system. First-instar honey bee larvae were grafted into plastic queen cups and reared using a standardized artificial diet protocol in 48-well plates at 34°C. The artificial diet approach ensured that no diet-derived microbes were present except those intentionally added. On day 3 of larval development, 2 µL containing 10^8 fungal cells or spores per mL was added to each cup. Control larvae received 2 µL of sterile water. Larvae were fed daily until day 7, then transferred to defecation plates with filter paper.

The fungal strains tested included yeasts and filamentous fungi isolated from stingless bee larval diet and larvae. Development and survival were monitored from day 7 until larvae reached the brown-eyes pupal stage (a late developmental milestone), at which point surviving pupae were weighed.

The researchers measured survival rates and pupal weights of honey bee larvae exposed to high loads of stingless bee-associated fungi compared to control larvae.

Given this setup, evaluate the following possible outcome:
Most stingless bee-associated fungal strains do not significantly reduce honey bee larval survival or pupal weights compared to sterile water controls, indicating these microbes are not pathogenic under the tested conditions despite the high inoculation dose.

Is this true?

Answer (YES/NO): YES